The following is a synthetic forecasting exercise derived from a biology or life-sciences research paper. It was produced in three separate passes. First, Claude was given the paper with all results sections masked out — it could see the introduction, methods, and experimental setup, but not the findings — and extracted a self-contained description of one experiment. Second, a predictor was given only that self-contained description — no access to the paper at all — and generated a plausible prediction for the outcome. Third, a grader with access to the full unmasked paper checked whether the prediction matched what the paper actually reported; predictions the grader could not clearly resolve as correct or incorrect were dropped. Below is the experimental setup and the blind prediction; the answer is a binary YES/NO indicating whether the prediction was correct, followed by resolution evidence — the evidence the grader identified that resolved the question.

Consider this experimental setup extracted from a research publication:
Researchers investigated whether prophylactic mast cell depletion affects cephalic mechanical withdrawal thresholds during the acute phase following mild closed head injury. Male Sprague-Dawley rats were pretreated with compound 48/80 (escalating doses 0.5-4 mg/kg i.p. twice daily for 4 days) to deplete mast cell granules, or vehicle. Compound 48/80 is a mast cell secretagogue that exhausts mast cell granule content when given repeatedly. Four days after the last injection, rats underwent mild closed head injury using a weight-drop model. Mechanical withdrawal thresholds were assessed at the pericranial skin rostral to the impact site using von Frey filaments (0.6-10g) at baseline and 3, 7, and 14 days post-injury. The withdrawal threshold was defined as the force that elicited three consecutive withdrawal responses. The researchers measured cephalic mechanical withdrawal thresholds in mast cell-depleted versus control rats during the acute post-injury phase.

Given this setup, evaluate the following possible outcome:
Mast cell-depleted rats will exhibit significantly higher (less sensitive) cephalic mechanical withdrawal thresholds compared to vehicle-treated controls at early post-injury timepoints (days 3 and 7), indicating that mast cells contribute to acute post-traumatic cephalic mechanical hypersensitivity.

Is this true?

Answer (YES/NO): NO